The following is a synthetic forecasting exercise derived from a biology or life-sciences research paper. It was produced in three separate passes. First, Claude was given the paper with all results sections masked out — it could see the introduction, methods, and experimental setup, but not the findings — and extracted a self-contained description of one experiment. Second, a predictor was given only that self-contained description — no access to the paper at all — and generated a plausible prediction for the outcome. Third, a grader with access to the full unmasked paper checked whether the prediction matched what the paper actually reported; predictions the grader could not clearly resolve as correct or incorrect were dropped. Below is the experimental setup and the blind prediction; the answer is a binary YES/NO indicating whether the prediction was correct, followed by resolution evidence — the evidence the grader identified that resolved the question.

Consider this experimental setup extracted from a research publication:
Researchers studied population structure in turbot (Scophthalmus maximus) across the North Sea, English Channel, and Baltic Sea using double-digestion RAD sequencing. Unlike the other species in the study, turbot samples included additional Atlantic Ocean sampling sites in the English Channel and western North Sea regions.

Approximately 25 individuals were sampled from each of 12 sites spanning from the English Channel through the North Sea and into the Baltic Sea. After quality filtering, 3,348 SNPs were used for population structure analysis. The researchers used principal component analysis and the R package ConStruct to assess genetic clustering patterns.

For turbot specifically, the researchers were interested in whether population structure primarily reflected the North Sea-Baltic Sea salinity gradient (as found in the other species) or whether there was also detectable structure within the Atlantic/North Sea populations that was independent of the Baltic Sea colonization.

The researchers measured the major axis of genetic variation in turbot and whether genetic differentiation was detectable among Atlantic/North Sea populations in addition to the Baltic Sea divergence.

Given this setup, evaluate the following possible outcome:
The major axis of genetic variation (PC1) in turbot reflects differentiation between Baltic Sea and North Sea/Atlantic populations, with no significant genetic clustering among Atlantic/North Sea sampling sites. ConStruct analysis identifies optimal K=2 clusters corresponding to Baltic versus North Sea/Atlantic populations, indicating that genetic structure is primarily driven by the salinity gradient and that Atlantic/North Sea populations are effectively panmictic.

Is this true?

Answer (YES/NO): YES